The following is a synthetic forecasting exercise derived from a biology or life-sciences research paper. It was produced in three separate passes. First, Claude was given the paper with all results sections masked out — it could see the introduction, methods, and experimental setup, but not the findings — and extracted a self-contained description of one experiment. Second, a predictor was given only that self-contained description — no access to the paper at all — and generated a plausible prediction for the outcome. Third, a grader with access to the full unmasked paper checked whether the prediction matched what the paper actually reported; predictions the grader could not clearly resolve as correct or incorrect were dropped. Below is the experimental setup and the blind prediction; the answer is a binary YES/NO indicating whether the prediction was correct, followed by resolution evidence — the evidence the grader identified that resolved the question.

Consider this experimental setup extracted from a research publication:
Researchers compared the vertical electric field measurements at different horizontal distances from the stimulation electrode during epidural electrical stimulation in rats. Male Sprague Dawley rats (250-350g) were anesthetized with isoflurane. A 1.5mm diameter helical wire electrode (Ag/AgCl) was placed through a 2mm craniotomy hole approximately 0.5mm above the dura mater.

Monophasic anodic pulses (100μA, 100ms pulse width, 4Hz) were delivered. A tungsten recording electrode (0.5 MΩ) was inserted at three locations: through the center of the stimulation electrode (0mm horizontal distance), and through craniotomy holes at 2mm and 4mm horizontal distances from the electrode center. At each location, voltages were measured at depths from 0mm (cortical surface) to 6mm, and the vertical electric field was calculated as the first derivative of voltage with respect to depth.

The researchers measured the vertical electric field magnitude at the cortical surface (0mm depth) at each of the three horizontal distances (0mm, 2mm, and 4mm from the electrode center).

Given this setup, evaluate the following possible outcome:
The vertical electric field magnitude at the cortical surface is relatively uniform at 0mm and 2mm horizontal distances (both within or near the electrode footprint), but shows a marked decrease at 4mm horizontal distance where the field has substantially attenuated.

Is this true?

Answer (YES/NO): NO